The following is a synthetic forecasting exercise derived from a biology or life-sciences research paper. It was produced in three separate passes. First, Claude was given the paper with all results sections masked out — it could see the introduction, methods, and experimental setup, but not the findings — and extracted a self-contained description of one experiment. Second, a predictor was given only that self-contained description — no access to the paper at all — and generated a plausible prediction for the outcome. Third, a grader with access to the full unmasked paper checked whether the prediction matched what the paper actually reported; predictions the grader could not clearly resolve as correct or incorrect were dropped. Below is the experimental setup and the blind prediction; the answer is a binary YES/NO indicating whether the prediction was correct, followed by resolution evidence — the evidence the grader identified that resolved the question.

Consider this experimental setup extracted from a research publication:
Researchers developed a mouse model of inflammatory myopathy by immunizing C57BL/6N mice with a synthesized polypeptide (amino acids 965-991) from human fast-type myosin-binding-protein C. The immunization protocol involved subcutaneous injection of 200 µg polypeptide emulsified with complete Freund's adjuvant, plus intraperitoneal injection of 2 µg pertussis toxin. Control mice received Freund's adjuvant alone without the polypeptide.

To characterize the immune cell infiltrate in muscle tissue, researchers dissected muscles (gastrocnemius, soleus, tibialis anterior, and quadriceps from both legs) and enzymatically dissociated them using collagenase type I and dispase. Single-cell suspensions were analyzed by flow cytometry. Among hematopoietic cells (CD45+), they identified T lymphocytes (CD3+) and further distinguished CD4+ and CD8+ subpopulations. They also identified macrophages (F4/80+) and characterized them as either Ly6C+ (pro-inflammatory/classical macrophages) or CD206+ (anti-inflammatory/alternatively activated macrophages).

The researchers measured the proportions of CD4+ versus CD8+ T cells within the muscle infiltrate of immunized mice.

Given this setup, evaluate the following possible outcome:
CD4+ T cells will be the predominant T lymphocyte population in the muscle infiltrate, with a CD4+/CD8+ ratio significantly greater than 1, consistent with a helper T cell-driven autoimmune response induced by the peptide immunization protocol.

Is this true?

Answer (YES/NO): YES